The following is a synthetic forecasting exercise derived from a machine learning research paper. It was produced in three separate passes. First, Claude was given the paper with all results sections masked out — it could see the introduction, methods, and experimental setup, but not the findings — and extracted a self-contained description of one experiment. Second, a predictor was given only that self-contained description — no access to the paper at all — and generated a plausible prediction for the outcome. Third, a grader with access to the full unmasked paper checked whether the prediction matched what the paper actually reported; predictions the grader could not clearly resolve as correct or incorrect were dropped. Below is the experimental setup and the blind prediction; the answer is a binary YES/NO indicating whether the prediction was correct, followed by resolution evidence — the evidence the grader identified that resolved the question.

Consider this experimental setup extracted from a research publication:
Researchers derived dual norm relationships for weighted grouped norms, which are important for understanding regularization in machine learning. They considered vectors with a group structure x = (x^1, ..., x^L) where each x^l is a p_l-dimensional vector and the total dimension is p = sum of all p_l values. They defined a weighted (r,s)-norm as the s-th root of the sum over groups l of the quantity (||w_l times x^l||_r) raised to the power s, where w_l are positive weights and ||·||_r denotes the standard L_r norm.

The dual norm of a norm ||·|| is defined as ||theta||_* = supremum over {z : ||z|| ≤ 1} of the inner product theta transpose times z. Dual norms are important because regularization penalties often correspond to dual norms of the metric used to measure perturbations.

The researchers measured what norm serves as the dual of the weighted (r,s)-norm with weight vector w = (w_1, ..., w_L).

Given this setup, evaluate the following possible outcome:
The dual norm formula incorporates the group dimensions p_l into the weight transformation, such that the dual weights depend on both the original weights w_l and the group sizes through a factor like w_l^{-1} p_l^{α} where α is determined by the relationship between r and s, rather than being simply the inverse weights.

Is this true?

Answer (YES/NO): NO